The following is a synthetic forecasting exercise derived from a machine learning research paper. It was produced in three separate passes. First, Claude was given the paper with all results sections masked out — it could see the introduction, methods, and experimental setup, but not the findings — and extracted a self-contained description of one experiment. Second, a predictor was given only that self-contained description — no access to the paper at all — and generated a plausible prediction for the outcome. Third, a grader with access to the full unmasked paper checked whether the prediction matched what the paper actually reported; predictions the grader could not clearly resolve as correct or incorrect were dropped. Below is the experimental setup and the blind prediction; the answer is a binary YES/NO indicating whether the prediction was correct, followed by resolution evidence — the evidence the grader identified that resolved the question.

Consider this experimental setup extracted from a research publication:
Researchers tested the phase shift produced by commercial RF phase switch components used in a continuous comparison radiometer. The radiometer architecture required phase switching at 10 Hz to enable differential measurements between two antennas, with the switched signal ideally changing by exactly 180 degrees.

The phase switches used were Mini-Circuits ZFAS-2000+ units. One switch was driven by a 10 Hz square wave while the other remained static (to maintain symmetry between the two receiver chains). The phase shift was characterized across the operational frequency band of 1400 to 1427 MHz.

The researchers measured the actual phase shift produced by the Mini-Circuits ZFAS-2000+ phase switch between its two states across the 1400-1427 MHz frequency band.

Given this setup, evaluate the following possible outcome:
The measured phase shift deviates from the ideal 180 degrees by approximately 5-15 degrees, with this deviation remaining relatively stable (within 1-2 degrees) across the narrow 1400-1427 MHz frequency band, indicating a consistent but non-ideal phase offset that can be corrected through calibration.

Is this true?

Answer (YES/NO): NO